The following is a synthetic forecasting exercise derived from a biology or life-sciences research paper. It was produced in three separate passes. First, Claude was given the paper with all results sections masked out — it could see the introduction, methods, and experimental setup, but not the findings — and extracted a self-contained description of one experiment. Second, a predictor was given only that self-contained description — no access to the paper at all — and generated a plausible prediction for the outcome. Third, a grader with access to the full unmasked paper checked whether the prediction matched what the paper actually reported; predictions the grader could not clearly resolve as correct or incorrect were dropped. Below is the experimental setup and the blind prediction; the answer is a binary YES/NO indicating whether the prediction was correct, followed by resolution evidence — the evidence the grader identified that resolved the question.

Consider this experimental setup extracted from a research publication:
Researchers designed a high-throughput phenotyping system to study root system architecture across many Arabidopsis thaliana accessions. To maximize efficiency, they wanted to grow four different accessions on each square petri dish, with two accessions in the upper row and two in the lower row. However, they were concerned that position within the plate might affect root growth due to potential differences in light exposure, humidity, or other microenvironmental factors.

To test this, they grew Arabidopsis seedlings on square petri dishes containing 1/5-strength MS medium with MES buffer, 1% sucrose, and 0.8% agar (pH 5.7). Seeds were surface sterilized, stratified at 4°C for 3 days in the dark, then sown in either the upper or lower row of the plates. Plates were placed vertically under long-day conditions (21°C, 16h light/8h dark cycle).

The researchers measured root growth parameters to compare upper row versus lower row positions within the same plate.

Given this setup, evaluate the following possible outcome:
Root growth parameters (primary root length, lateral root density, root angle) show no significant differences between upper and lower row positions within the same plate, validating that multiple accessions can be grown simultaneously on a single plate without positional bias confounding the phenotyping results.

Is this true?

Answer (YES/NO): YES